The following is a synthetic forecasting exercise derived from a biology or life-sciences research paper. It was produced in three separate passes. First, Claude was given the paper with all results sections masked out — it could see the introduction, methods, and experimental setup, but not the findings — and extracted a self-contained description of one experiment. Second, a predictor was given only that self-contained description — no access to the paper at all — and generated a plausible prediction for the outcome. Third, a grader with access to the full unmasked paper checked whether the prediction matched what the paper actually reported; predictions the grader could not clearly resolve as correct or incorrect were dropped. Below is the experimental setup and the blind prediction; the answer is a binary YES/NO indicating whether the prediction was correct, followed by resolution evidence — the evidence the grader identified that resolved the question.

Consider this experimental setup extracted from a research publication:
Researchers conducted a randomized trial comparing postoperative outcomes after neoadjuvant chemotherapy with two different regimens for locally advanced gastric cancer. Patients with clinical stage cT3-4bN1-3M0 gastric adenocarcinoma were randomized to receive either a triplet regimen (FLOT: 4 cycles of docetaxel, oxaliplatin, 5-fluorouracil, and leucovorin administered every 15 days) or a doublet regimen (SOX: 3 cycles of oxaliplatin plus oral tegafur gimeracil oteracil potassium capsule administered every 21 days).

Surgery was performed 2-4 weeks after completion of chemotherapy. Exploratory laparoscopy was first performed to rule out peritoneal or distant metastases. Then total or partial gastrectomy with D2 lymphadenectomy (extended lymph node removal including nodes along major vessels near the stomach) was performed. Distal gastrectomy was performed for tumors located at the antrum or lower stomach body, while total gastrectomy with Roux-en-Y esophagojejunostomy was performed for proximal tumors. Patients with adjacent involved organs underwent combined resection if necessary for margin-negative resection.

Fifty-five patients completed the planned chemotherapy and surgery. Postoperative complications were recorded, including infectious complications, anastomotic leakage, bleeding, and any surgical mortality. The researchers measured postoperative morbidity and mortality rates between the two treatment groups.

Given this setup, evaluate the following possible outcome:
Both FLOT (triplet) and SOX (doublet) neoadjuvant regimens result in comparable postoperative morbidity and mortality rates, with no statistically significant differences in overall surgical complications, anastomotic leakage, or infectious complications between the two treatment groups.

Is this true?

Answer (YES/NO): YES